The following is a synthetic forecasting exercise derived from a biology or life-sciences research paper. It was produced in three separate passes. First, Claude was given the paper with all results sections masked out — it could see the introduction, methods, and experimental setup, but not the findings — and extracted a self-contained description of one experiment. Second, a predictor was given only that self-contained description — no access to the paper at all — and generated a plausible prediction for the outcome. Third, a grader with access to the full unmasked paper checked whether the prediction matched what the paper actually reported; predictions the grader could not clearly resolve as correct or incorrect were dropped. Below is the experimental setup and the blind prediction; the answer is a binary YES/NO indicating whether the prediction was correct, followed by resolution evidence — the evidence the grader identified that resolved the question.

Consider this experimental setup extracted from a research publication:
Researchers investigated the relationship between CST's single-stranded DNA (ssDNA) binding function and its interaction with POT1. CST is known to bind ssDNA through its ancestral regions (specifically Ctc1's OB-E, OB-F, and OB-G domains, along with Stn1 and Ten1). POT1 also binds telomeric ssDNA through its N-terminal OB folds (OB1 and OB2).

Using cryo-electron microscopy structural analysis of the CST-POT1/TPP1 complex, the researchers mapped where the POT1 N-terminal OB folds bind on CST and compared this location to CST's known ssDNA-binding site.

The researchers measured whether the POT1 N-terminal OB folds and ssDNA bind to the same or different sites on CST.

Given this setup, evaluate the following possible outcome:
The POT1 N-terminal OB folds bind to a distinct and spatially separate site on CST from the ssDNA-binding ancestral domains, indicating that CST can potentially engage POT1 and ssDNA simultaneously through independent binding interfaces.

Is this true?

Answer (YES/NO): NO